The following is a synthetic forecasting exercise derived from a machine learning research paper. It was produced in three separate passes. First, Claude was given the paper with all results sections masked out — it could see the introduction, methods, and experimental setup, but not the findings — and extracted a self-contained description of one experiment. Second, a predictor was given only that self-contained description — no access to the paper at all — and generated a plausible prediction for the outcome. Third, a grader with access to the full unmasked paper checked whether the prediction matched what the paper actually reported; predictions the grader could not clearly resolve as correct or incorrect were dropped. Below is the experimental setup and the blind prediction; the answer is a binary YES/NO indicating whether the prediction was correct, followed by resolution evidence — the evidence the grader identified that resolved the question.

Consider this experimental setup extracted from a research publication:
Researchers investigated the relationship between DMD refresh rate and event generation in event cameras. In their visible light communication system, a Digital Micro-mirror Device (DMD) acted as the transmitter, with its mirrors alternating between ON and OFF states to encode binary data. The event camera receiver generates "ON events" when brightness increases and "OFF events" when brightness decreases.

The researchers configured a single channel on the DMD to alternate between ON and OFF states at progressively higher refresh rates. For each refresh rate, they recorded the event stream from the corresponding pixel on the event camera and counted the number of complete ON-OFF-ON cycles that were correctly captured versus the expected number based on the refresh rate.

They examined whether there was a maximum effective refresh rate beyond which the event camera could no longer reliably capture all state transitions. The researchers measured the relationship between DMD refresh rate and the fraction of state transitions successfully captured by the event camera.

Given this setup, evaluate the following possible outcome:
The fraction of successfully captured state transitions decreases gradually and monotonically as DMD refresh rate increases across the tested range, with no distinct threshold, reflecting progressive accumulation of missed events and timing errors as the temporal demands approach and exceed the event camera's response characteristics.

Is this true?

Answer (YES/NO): NO